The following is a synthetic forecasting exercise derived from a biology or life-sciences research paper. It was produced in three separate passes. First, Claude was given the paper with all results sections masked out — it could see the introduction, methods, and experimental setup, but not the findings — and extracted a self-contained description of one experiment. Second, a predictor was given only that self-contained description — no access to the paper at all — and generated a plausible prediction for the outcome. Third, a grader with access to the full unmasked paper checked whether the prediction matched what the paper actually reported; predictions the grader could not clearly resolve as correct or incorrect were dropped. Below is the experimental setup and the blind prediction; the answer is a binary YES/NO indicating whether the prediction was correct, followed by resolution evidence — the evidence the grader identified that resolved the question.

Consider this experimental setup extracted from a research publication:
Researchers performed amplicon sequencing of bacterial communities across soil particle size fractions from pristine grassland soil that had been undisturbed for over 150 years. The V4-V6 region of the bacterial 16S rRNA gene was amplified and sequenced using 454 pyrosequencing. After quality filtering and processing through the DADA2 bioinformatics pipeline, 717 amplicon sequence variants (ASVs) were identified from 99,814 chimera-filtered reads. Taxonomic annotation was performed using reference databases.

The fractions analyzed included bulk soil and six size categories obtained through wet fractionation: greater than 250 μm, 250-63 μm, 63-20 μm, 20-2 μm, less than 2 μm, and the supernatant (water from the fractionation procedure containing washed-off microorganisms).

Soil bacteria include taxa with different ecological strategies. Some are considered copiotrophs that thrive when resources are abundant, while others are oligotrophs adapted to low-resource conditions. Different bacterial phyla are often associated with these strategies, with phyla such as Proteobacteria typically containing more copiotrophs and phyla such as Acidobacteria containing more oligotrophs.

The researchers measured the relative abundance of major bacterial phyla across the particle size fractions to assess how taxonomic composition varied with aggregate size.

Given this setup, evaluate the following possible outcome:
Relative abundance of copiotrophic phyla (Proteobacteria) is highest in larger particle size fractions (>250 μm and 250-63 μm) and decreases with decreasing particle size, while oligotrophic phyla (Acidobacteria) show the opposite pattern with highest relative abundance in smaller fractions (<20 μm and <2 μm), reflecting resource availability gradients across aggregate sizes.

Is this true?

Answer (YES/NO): NO